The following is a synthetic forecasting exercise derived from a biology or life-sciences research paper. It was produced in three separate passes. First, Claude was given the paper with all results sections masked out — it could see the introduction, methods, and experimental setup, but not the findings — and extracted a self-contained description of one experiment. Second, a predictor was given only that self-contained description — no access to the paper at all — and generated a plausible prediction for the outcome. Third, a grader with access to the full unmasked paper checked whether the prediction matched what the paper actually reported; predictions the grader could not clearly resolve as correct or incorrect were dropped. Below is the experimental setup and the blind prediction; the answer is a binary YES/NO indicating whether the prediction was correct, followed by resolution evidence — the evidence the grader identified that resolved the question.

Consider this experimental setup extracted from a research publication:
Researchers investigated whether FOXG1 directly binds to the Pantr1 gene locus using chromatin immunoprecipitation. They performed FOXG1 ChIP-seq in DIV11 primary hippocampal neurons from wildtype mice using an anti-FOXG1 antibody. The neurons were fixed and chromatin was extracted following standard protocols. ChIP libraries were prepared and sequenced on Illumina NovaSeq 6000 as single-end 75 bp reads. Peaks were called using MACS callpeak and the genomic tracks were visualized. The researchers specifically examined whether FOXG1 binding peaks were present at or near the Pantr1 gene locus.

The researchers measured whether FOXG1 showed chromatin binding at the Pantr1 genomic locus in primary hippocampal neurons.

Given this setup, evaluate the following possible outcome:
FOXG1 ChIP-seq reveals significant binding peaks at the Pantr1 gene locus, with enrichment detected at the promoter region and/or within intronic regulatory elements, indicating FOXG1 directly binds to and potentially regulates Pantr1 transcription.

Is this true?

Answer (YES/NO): YES